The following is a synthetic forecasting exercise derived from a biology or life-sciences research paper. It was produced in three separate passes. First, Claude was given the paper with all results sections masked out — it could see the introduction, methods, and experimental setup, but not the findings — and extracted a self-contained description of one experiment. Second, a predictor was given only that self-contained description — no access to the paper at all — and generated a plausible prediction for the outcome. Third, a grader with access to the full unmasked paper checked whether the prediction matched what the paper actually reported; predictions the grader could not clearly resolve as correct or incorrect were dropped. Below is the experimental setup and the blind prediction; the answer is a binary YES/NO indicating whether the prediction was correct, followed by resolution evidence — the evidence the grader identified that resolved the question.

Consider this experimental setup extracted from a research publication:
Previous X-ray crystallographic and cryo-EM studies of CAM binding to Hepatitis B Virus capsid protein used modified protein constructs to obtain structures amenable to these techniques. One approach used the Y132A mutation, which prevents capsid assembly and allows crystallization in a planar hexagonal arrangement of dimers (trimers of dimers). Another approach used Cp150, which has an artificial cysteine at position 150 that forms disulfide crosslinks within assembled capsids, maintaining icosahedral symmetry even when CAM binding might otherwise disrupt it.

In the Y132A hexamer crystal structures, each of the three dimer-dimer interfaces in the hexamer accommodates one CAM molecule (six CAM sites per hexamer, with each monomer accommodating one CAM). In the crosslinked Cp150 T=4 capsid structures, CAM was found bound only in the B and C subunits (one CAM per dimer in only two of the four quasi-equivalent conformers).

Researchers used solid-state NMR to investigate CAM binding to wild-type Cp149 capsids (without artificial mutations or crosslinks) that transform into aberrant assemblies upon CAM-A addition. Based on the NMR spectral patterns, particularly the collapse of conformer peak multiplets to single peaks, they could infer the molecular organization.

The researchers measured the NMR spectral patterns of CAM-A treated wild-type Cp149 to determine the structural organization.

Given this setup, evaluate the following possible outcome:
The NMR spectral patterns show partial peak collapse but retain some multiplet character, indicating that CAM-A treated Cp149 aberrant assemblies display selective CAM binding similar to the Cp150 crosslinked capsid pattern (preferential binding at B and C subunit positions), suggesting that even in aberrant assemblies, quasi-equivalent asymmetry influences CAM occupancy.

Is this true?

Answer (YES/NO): NO